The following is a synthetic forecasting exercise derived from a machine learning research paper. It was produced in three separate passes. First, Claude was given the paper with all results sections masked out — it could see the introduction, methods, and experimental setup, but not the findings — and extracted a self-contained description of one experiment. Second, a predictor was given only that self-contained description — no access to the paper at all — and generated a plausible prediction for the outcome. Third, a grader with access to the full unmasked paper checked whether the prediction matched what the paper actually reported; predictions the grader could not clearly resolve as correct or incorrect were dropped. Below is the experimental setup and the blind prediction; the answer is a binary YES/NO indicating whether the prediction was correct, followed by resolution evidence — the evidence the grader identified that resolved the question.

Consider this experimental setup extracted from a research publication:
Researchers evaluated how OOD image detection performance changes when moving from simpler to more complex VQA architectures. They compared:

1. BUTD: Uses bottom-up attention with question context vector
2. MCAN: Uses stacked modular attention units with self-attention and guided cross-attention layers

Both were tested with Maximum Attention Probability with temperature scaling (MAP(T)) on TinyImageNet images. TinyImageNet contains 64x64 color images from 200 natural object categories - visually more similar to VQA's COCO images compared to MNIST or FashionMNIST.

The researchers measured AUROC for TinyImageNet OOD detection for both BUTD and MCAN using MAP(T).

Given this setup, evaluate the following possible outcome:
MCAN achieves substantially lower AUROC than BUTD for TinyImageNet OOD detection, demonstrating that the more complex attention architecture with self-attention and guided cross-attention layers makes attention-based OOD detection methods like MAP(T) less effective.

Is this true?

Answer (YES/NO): YES